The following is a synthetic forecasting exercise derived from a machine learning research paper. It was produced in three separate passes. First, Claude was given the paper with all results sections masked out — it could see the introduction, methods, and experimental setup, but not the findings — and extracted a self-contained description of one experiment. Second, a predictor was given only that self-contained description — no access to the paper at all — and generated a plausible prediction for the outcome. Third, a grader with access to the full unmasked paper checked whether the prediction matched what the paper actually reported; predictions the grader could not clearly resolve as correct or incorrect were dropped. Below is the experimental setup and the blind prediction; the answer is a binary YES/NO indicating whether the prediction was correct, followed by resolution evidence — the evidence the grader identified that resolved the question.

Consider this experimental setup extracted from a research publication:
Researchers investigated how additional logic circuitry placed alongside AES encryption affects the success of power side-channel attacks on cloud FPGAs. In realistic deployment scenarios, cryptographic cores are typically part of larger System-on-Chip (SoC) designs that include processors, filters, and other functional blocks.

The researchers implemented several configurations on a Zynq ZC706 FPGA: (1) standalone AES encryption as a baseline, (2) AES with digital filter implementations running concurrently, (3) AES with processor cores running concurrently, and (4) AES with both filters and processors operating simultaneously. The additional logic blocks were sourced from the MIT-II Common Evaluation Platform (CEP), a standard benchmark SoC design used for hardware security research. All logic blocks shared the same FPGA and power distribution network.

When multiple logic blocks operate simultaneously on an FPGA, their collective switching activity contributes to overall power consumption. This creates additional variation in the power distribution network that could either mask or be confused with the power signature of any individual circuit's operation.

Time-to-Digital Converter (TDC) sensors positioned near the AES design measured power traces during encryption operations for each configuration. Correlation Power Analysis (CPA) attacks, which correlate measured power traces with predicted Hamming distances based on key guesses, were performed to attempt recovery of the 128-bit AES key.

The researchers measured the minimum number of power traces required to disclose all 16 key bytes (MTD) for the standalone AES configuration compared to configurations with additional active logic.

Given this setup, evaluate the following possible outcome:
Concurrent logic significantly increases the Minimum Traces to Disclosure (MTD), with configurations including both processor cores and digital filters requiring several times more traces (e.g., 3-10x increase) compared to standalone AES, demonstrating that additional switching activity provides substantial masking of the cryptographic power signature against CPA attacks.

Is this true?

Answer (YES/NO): NO